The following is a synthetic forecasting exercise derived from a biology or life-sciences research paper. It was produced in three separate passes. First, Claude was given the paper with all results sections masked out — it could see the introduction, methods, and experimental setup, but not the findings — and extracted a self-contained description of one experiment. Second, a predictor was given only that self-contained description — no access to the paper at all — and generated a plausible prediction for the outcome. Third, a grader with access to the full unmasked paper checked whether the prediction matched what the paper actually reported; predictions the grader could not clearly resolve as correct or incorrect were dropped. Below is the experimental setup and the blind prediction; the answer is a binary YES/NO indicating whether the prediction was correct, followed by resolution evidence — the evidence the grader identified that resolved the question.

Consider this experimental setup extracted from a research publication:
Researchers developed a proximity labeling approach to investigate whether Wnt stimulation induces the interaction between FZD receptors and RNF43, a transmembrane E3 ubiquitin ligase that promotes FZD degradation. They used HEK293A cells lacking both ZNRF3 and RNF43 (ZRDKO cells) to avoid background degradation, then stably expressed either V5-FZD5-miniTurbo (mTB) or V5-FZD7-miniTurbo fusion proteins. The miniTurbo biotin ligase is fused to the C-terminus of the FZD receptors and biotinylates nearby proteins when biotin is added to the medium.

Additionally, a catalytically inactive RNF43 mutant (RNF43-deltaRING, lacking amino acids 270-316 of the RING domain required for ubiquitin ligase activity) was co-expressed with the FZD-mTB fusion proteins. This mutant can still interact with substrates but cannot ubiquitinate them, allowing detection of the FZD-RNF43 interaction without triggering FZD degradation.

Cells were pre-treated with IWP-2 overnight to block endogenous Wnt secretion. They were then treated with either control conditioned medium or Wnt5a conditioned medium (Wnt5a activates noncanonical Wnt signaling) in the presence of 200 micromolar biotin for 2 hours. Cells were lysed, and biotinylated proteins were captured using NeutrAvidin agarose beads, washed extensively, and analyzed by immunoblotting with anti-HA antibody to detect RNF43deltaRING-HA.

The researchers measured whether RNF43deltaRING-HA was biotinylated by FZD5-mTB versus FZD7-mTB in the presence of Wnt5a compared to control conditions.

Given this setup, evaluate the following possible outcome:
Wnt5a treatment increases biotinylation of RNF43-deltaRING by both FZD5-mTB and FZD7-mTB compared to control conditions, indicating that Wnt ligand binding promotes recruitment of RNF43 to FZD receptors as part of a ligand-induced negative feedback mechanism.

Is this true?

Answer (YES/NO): NO